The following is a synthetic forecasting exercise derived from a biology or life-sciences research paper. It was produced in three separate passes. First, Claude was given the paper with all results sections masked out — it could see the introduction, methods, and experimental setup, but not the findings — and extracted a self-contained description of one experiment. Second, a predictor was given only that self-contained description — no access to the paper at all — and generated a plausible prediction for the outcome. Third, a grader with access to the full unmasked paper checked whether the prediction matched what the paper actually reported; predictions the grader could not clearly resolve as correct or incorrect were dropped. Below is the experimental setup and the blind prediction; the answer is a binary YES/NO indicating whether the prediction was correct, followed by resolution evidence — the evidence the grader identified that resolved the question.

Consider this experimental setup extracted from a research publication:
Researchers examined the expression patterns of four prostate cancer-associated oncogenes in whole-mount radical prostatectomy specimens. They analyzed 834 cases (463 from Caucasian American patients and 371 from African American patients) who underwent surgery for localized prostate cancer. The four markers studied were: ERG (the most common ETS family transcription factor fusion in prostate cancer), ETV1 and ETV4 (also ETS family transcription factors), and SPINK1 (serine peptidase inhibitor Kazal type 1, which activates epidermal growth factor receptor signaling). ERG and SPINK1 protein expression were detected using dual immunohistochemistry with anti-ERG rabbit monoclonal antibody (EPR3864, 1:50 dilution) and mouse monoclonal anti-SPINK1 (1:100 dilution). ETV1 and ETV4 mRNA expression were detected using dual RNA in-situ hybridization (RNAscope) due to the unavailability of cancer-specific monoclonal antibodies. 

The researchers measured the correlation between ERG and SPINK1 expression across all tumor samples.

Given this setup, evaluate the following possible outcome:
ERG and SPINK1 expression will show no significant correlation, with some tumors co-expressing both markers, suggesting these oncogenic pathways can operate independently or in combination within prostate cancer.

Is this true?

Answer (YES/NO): NO